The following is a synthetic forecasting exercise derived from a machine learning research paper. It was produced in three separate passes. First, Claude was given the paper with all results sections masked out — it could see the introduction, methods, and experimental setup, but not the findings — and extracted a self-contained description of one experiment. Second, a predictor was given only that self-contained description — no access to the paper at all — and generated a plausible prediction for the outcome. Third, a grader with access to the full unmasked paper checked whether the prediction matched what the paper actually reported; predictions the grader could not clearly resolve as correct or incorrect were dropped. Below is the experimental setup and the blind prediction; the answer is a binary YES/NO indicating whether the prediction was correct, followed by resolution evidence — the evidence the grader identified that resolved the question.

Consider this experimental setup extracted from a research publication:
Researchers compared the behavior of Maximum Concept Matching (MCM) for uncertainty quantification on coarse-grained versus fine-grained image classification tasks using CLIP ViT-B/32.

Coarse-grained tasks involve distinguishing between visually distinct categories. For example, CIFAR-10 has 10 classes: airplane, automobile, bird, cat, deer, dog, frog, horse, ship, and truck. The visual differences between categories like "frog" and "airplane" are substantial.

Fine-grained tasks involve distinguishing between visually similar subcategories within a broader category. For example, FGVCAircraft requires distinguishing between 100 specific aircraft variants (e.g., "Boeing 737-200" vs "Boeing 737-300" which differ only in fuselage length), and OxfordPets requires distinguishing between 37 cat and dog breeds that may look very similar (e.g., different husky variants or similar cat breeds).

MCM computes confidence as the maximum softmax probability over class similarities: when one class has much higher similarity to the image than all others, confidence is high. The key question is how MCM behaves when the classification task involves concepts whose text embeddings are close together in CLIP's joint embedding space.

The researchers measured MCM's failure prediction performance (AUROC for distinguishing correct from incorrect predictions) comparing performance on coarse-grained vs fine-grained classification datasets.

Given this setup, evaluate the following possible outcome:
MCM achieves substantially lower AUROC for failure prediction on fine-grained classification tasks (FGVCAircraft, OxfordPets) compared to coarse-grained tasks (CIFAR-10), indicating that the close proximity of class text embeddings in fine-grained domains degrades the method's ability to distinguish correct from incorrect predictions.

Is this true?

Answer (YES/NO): YES